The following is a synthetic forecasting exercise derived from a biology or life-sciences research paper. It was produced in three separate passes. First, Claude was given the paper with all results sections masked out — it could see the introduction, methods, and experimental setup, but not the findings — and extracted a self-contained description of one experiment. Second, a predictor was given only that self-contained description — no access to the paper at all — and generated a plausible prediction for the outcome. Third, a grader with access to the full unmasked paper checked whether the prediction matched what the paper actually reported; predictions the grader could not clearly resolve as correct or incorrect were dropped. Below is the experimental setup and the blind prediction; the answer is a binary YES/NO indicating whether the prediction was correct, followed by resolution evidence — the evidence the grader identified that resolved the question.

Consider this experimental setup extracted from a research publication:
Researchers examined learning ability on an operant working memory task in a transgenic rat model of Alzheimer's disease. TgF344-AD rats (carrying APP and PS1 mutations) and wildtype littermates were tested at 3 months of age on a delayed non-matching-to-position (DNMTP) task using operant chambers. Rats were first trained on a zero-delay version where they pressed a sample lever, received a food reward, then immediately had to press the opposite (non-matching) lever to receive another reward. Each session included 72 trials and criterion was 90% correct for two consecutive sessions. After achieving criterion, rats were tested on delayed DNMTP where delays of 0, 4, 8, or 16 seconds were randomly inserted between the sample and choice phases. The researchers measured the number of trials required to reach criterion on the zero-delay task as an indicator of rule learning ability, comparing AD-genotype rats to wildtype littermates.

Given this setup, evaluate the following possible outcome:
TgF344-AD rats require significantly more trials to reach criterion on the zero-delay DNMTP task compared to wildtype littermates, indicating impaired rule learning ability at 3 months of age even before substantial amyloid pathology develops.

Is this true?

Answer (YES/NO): NO